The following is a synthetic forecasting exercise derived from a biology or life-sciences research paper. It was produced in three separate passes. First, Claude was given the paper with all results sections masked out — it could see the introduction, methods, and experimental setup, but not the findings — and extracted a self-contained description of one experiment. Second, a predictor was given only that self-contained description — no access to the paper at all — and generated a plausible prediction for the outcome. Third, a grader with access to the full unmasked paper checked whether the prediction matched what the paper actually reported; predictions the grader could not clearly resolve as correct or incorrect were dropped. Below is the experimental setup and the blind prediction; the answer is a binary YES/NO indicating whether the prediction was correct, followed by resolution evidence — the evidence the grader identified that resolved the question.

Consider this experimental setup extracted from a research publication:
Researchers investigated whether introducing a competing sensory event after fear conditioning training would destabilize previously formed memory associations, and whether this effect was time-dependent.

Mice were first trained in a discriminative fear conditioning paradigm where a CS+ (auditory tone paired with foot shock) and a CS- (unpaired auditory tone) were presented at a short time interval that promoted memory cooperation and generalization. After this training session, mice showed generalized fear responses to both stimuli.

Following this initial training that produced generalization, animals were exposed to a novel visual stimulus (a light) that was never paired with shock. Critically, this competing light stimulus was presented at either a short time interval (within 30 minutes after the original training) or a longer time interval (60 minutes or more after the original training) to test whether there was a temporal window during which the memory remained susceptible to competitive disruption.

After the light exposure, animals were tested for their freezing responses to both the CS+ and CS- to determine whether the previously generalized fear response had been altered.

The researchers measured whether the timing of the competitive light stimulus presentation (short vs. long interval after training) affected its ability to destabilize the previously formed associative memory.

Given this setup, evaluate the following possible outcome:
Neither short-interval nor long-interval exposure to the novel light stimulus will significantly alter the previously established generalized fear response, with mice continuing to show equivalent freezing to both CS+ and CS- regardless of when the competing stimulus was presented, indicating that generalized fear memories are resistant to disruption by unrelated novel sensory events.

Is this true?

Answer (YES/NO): NO